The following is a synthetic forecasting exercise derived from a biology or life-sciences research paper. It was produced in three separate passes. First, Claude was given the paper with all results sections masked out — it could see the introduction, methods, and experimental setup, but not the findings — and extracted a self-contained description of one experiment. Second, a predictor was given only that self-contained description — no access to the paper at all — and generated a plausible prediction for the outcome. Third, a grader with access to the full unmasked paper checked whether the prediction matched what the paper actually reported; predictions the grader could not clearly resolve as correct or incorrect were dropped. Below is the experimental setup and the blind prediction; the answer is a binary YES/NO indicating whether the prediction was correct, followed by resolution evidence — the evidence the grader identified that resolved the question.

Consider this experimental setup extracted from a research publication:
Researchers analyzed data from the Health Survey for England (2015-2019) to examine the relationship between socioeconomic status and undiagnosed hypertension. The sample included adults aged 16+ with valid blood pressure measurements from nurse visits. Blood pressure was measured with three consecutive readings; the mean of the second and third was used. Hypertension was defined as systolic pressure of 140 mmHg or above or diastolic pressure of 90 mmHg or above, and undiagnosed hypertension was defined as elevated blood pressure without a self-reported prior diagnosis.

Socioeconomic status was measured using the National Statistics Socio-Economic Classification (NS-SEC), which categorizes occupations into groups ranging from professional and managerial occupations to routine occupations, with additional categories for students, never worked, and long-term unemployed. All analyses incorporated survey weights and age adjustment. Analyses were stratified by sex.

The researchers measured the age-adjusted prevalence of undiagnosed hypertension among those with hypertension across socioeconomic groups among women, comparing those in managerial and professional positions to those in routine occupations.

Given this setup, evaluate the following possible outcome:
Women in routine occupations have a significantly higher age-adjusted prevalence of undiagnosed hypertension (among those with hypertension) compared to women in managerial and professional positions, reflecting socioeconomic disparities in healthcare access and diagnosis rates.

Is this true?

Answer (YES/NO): NO